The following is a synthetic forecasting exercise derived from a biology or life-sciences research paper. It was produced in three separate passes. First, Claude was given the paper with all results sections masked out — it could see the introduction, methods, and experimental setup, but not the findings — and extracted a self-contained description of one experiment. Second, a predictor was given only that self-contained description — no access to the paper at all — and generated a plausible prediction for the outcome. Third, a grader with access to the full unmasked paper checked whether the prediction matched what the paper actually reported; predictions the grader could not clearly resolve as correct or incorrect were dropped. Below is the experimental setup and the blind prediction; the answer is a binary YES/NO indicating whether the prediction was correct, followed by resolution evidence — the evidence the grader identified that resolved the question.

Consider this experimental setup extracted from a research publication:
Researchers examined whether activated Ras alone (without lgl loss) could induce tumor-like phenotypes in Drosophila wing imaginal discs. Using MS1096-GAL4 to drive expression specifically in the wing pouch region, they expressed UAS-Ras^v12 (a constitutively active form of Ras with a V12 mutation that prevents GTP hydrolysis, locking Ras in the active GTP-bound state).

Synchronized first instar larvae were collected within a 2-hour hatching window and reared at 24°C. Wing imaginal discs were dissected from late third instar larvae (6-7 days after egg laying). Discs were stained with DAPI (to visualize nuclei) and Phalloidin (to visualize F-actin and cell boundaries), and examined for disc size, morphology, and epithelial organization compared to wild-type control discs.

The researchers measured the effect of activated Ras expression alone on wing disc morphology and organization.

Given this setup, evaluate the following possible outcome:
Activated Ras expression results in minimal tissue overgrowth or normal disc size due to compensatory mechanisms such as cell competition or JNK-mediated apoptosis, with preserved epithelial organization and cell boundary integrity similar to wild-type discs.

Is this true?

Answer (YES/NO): NO